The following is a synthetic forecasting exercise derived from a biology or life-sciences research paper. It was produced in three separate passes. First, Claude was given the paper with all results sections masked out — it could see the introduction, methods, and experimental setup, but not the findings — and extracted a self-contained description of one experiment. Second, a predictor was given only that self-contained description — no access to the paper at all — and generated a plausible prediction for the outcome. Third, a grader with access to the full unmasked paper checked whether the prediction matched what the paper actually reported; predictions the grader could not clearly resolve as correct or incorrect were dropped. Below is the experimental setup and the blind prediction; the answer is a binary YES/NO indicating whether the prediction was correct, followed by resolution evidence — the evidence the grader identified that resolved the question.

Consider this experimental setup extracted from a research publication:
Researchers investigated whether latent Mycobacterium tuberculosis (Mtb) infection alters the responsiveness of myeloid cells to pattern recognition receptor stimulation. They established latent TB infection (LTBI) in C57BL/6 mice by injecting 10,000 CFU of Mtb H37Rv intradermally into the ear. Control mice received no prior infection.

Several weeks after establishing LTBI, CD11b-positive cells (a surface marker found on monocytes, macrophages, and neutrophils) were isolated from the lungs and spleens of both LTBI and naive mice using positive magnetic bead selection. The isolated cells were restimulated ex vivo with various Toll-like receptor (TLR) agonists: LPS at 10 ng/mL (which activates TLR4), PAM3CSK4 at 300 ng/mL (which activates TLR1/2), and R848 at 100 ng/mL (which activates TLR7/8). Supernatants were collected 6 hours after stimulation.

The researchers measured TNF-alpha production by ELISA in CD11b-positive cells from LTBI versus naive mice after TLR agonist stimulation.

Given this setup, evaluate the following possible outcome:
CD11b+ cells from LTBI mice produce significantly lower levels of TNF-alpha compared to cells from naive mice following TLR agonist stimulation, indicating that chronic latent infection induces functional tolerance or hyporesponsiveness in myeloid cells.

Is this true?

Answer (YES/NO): NO